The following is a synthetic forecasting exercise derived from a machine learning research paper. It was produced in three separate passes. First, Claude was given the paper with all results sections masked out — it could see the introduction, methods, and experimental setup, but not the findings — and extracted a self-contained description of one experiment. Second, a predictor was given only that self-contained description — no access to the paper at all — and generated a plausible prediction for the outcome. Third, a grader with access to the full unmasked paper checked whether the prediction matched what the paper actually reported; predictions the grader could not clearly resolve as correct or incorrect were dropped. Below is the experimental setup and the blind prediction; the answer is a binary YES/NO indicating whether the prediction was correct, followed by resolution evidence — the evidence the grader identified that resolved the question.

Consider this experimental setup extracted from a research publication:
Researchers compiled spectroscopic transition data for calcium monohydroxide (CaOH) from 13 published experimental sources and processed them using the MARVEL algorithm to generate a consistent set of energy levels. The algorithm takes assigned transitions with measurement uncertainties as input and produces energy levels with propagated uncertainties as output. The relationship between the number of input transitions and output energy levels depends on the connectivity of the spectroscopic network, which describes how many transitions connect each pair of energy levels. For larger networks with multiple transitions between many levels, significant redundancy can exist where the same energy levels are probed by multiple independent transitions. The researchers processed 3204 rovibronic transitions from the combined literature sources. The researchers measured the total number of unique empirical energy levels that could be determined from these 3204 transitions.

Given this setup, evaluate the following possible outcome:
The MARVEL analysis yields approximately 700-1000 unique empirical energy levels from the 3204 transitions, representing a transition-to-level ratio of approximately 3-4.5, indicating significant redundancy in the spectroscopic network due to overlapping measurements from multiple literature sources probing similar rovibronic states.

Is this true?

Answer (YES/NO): NO